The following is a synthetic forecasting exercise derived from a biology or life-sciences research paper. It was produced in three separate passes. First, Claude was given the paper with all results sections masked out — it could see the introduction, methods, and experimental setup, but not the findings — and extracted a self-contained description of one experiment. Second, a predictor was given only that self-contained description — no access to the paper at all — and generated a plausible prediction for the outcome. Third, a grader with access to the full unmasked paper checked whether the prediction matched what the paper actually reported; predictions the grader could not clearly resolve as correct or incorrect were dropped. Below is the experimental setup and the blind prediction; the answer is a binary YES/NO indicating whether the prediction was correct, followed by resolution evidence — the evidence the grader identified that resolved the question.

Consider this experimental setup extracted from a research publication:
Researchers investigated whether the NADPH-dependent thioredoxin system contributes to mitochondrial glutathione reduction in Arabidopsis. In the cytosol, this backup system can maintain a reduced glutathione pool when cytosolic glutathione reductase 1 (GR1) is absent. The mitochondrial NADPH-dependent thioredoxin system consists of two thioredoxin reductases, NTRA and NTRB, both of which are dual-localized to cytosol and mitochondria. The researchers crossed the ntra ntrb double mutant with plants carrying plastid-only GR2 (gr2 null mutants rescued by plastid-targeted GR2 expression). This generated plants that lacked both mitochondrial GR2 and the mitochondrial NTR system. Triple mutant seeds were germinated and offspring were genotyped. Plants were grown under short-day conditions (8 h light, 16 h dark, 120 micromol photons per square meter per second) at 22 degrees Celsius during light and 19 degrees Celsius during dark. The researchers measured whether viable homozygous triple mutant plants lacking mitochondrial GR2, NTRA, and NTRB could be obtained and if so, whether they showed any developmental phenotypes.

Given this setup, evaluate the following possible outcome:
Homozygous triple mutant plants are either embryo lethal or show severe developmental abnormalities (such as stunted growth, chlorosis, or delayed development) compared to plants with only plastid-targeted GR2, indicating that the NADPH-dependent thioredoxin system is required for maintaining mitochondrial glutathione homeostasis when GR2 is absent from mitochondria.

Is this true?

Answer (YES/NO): YES